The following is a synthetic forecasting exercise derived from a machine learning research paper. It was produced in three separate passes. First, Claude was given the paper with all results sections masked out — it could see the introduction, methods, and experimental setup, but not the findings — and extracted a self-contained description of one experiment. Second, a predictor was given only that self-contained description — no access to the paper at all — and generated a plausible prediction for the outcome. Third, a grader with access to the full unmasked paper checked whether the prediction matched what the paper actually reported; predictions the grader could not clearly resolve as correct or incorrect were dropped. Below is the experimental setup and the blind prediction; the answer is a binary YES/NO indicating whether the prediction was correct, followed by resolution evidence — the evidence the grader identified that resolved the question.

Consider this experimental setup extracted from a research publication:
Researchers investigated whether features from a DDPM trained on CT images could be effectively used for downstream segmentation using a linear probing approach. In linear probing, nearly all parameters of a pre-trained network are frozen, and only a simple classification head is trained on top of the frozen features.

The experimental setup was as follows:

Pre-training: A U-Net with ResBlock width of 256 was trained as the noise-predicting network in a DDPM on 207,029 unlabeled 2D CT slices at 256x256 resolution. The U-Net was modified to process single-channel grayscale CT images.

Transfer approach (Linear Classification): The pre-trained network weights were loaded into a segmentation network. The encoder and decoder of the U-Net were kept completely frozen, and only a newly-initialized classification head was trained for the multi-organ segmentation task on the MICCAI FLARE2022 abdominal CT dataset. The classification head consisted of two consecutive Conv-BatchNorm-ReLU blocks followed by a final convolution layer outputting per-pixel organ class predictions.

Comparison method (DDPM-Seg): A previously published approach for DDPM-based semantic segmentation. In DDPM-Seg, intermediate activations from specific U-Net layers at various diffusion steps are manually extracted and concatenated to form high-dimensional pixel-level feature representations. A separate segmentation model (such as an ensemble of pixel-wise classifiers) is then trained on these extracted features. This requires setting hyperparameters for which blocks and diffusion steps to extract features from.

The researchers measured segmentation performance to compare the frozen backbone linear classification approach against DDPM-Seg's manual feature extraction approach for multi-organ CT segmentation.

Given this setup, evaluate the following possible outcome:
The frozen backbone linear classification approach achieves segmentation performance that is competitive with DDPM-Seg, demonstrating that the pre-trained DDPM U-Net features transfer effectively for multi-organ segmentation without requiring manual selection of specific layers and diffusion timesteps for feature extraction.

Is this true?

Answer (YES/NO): NO